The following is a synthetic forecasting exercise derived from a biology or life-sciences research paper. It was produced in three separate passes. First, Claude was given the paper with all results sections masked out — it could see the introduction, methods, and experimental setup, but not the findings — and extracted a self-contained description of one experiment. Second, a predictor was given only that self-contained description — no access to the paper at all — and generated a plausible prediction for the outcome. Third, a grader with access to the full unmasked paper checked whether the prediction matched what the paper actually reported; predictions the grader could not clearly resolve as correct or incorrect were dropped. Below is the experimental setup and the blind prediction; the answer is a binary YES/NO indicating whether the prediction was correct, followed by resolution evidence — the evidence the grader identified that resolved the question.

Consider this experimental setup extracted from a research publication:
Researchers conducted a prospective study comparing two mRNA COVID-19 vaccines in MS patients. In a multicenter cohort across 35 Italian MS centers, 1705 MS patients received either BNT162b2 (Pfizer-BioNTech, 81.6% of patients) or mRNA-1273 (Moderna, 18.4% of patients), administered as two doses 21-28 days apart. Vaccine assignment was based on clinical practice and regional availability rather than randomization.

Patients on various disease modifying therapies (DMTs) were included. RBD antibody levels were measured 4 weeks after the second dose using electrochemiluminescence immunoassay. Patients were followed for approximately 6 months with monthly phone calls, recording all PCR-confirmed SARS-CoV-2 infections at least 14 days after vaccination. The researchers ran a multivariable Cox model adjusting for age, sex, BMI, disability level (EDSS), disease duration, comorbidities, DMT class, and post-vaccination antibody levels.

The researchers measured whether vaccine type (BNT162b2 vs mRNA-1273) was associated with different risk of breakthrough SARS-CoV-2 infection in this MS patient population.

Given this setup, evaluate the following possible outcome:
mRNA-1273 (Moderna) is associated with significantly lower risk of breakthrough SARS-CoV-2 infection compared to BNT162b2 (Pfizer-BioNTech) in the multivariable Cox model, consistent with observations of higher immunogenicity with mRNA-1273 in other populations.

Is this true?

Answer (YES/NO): NO